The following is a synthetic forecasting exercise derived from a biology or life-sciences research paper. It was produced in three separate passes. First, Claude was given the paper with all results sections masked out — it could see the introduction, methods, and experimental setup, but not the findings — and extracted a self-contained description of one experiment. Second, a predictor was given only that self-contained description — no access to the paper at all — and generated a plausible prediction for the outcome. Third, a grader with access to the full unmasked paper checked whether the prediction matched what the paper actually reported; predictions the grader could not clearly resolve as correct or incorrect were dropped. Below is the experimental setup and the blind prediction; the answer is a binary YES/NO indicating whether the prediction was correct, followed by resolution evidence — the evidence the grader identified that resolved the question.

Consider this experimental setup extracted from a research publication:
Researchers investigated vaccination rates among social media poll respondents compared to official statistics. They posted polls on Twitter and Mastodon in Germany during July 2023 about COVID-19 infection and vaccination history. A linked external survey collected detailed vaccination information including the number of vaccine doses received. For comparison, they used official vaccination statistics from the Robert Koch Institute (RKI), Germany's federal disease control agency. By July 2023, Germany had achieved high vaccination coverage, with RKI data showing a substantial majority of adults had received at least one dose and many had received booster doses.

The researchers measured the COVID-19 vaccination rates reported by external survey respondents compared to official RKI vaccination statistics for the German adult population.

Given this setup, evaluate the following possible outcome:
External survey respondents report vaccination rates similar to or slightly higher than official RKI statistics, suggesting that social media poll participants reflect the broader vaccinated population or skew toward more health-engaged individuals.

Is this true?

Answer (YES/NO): YES